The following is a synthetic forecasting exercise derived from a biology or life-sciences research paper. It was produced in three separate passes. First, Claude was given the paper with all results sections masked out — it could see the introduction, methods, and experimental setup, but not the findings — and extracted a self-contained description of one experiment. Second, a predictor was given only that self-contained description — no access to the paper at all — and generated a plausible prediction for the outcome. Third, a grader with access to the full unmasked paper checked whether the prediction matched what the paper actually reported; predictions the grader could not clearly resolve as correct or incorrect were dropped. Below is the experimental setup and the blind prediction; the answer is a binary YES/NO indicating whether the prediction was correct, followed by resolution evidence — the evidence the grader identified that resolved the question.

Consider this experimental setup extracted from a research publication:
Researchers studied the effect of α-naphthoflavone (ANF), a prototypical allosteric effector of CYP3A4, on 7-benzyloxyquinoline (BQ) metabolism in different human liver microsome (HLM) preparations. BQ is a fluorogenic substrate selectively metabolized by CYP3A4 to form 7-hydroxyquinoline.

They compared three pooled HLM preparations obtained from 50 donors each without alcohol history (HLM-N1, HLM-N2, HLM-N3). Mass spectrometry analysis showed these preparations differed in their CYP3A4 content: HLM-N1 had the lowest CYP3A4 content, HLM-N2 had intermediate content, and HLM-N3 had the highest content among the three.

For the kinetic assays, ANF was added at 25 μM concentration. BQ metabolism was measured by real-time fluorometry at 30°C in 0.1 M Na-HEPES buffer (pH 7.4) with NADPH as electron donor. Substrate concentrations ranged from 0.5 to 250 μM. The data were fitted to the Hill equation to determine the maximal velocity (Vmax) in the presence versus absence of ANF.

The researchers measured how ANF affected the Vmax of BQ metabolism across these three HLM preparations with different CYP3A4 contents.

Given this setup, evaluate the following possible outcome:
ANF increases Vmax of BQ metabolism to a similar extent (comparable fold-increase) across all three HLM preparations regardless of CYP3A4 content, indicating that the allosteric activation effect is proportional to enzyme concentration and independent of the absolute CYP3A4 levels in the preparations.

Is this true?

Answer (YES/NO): NO